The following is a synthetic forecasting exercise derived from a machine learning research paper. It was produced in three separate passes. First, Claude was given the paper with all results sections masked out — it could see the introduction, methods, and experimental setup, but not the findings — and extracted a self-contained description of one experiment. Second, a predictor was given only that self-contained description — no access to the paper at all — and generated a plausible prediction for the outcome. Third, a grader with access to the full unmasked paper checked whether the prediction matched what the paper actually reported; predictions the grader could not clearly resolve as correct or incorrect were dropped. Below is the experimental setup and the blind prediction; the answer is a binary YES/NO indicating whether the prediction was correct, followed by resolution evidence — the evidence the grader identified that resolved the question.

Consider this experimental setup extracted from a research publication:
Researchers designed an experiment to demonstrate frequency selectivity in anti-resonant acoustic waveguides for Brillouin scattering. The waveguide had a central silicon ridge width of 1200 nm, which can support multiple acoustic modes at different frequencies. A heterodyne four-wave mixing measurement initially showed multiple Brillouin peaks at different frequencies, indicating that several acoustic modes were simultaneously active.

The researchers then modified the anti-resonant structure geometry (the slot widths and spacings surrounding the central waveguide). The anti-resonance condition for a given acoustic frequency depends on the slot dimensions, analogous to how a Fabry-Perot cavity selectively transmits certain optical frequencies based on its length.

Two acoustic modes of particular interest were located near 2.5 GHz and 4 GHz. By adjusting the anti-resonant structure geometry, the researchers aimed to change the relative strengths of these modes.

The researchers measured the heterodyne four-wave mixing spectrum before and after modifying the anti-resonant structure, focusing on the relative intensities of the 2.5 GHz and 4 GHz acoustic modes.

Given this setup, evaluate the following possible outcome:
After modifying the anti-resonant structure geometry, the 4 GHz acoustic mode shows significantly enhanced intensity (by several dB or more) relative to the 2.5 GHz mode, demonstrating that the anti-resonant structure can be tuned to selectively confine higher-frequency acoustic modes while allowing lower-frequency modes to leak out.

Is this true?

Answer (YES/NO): YES